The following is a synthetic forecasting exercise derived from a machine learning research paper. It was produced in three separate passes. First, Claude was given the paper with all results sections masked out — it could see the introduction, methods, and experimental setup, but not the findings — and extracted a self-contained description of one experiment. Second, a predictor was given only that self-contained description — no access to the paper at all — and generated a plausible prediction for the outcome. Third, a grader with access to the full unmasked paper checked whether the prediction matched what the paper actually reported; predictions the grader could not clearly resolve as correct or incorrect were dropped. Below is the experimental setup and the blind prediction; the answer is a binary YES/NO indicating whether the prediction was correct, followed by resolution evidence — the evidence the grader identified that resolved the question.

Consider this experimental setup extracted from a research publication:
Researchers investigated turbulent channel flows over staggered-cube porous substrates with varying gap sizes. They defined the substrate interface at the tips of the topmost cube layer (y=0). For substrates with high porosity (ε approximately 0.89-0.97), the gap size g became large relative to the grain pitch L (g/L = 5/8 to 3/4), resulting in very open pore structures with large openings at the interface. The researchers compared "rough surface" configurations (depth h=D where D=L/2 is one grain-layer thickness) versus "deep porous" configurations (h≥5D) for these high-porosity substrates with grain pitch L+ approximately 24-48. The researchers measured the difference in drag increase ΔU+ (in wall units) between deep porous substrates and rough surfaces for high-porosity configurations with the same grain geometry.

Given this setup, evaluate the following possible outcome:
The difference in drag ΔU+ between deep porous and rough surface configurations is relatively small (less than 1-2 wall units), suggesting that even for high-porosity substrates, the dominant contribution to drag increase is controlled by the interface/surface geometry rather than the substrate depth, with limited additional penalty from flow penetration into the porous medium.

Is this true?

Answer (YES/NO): NO